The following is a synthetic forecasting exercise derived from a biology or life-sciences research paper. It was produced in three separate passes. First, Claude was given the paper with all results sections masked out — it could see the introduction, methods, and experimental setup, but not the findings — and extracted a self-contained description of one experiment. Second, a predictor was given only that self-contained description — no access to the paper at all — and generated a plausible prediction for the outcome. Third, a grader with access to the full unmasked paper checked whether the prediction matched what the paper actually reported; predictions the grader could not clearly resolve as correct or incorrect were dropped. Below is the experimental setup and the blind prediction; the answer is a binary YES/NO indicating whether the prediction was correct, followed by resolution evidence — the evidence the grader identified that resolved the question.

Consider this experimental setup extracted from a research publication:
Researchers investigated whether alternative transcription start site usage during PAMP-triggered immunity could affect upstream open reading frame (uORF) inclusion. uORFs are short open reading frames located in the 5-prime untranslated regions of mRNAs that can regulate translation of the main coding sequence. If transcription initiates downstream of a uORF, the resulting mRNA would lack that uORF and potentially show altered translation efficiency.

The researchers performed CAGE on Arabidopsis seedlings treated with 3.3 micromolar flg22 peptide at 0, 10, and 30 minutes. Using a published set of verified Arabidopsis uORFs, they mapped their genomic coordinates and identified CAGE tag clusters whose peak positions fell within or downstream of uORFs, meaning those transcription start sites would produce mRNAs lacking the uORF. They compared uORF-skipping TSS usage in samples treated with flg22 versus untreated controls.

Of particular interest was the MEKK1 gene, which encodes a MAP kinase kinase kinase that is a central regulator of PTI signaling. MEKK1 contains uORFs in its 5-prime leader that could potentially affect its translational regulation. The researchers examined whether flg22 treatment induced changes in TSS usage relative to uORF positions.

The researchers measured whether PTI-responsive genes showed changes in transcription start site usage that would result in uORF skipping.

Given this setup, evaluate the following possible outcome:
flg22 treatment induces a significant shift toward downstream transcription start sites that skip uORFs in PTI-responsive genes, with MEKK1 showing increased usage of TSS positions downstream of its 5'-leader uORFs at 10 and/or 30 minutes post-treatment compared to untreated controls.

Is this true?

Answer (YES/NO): YES